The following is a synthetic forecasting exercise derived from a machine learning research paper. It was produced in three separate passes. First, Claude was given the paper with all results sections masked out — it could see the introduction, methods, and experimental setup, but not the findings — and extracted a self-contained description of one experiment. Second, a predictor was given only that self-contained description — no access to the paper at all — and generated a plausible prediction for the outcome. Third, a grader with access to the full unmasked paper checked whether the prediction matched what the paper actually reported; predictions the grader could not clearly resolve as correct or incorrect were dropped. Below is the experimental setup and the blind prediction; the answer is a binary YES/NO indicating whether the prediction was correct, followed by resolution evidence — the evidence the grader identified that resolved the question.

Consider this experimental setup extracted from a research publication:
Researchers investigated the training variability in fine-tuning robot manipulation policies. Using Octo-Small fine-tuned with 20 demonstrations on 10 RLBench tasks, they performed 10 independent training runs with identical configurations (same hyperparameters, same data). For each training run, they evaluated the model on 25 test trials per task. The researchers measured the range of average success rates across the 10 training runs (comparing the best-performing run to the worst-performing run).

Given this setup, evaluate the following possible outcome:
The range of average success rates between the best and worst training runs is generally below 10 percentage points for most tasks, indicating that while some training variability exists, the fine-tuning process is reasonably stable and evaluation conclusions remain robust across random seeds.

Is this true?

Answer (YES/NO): NO